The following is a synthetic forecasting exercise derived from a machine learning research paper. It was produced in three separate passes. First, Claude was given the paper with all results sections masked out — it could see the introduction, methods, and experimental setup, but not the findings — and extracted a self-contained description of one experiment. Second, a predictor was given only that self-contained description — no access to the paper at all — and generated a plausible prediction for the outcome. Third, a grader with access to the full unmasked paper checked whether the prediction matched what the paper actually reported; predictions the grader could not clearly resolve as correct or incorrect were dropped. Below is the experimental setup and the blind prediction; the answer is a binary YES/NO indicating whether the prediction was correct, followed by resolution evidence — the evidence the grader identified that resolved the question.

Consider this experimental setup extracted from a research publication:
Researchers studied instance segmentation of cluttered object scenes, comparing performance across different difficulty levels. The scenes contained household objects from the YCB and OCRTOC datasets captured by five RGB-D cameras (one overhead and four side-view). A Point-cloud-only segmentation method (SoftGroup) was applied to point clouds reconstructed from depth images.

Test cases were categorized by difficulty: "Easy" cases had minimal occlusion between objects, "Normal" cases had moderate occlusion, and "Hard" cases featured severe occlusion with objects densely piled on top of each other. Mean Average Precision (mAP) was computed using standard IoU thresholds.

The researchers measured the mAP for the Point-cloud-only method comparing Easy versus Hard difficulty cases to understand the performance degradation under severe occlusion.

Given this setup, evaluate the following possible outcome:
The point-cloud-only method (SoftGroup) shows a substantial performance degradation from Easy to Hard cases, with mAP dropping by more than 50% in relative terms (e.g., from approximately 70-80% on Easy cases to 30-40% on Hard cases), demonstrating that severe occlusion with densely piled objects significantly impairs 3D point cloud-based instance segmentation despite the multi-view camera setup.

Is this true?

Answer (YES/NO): NO